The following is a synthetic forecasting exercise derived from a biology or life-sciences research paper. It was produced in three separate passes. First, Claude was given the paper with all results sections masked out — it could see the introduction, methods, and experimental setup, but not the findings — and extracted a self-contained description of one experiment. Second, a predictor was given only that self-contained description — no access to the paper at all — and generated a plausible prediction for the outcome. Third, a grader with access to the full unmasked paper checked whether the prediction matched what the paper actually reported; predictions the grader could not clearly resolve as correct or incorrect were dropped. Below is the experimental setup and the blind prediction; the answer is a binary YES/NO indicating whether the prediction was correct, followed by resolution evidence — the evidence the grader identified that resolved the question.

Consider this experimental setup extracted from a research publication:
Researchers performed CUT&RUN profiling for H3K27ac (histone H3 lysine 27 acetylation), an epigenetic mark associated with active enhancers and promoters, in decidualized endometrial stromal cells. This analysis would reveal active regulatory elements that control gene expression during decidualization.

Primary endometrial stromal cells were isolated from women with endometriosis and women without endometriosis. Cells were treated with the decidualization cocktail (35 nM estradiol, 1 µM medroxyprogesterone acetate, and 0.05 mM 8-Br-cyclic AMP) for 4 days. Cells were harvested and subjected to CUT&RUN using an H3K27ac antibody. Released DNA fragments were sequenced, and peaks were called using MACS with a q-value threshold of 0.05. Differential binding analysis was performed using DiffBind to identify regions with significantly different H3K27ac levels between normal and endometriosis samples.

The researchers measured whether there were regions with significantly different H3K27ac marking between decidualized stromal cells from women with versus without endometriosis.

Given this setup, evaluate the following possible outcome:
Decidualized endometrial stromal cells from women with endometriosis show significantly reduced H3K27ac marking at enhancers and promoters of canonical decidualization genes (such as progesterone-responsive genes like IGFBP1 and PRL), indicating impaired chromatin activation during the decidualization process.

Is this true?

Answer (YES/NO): NO